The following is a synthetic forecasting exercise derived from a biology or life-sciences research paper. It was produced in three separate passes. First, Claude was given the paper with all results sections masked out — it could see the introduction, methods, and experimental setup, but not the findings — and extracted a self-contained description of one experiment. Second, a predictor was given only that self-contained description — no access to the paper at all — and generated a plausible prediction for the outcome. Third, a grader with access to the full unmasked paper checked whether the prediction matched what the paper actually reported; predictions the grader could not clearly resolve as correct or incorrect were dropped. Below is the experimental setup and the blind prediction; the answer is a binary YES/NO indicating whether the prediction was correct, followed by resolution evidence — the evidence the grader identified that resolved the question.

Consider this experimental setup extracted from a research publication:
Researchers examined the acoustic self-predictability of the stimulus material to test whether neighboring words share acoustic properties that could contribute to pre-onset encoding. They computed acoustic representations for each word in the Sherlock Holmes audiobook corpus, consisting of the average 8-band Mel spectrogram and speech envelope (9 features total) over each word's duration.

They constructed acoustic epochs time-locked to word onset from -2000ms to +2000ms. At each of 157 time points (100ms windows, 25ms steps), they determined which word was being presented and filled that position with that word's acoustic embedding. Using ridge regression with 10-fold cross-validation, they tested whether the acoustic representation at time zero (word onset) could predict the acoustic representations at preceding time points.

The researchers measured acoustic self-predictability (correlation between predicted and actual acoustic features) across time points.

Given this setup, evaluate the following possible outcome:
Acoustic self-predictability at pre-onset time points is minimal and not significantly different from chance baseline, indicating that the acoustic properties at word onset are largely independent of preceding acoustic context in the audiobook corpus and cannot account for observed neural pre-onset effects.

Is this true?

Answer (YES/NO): NO